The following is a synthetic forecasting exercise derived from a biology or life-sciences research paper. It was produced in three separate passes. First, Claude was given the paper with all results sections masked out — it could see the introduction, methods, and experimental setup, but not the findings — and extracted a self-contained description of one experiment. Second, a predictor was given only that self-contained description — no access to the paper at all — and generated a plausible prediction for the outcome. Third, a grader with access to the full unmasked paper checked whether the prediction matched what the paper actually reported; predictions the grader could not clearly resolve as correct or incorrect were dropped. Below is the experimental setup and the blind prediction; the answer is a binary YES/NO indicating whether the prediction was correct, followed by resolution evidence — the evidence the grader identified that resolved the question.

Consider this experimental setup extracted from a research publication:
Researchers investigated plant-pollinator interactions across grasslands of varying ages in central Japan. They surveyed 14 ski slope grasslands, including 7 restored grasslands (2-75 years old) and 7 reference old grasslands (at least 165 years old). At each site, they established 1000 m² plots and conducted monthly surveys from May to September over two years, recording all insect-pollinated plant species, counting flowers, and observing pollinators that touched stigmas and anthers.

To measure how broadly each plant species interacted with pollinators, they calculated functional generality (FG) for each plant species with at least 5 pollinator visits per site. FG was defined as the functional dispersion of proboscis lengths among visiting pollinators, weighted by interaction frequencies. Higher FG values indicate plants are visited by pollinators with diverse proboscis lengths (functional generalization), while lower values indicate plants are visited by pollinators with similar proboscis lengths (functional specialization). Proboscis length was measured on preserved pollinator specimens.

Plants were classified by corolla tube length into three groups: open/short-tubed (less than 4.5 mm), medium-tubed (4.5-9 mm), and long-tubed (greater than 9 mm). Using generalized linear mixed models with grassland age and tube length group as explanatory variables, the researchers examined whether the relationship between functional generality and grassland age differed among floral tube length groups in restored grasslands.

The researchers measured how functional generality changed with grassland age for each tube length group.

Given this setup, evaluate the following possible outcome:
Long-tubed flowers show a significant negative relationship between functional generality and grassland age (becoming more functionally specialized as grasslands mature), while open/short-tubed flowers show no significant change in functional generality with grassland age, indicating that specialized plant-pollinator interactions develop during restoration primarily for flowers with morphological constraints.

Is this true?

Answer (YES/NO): YES